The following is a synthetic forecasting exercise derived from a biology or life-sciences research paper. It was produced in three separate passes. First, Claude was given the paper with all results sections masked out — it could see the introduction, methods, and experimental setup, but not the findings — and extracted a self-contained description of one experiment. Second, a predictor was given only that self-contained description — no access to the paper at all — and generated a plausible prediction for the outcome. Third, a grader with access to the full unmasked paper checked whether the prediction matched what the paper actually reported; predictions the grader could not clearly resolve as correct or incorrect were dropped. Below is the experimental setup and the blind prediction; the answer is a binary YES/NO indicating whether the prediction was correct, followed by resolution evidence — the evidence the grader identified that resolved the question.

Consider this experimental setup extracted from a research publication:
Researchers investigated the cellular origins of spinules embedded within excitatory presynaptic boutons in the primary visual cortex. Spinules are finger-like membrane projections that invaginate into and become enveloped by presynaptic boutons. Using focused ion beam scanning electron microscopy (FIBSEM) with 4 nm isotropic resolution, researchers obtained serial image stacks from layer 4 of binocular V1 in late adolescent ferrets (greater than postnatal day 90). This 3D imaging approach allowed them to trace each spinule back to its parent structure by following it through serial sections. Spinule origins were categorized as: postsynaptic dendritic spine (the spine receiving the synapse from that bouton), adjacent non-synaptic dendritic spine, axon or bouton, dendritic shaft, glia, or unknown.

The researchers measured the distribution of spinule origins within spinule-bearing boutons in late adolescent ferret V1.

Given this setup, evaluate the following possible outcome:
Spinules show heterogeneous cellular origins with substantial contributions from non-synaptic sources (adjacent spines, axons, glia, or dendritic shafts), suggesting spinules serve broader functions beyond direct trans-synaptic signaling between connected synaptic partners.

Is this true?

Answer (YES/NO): YES